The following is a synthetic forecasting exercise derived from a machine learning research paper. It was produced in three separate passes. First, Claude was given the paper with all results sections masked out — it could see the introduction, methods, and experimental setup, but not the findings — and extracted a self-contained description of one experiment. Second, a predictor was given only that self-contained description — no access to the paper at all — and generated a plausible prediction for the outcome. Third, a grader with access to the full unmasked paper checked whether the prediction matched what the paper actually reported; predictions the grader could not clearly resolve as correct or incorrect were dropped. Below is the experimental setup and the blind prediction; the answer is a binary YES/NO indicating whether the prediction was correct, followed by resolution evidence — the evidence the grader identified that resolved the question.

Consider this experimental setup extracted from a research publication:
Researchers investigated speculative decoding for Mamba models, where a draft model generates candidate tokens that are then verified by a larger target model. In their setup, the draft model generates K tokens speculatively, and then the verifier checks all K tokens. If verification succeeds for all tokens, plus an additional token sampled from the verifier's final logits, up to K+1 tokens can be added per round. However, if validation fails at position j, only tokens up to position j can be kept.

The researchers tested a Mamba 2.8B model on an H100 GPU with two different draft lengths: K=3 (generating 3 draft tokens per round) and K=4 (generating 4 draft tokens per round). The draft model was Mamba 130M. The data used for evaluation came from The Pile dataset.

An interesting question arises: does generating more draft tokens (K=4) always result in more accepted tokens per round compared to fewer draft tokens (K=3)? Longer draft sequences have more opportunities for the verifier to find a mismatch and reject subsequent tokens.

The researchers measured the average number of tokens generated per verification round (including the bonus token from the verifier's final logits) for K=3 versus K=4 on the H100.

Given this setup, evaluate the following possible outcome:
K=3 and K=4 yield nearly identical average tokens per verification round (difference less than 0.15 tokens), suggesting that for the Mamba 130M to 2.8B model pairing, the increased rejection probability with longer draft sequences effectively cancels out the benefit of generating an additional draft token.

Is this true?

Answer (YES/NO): YES